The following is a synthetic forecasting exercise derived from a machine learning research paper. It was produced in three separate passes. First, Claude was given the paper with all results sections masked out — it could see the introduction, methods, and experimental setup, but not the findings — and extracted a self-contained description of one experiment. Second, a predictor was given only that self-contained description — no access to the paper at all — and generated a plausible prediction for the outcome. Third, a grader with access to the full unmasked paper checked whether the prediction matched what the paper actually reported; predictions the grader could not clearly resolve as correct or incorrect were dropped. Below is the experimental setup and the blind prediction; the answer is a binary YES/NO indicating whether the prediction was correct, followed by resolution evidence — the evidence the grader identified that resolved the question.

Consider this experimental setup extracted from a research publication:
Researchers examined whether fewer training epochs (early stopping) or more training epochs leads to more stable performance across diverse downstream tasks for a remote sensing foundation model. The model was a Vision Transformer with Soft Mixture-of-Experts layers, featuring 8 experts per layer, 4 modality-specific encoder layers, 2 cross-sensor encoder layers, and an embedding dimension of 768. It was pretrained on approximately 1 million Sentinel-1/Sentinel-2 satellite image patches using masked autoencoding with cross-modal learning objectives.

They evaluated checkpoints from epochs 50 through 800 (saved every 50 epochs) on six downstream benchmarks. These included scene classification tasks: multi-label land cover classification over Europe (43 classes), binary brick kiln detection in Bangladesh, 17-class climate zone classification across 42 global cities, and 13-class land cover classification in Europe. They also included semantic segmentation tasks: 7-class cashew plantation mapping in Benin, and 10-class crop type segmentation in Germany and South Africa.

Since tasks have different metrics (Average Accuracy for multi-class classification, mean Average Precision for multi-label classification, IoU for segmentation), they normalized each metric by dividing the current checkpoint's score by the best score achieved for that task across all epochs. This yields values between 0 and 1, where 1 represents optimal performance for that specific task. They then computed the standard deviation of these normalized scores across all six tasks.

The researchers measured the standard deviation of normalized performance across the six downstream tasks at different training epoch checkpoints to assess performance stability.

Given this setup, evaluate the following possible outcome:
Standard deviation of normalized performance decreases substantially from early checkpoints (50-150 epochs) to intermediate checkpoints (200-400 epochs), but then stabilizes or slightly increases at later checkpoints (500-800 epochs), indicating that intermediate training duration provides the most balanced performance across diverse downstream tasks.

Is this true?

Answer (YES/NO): NO